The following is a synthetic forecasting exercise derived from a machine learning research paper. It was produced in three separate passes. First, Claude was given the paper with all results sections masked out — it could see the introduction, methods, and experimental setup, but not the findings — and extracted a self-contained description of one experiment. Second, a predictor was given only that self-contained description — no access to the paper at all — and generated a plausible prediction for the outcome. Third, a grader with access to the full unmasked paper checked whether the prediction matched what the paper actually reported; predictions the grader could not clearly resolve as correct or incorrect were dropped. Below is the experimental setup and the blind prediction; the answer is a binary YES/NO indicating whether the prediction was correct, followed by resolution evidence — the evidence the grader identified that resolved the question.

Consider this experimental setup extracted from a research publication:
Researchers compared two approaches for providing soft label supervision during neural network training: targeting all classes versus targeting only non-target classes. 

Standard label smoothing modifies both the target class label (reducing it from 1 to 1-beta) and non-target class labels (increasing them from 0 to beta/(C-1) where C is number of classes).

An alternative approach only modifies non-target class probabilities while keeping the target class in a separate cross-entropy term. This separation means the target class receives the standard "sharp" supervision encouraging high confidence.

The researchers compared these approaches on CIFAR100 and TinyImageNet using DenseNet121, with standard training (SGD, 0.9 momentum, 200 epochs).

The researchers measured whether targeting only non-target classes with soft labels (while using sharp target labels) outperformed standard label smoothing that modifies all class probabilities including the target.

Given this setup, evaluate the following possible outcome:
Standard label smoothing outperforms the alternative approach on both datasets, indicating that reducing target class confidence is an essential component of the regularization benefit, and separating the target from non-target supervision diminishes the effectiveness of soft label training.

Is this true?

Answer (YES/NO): NO